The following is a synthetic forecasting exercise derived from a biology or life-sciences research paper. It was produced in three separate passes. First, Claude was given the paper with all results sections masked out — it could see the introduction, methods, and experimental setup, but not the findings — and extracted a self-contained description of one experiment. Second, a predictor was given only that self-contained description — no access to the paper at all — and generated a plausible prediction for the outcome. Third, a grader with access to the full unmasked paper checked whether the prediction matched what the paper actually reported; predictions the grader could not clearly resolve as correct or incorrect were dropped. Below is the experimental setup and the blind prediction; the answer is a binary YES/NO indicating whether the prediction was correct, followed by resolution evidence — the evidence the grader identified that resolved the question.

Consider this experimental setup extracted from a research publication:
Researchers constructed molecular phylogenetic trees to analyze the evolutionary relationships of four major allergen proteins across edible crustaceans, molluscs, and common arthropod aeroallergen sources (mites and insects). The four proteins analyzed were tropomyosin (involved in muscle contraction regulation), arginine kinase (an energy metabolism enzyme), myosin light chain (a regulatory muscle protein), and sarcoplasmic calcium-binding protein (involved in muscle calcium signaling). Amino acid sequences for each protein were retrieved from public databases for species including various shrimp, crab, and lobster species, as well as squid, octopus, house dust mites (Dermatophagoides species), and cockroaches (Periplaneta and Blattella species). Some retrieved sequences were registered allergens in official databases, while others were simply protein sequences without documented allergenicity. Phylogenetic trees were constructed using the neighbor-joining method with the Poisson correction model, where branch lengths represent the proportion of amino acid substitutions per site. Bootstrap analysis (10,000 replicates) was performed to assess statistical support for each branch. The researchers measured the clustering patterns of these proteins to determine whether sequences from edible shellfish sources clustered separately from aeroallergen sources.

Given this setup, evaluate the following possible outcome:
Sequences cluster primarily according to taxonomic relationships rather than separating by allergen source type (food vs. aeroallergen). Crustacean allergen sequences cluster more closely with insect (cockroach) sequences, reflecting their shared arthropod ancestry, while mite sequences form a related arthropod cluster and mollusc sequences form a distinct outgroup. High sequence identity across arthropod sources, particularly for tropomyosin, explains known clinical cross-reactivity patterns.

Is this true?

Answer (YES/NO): NO